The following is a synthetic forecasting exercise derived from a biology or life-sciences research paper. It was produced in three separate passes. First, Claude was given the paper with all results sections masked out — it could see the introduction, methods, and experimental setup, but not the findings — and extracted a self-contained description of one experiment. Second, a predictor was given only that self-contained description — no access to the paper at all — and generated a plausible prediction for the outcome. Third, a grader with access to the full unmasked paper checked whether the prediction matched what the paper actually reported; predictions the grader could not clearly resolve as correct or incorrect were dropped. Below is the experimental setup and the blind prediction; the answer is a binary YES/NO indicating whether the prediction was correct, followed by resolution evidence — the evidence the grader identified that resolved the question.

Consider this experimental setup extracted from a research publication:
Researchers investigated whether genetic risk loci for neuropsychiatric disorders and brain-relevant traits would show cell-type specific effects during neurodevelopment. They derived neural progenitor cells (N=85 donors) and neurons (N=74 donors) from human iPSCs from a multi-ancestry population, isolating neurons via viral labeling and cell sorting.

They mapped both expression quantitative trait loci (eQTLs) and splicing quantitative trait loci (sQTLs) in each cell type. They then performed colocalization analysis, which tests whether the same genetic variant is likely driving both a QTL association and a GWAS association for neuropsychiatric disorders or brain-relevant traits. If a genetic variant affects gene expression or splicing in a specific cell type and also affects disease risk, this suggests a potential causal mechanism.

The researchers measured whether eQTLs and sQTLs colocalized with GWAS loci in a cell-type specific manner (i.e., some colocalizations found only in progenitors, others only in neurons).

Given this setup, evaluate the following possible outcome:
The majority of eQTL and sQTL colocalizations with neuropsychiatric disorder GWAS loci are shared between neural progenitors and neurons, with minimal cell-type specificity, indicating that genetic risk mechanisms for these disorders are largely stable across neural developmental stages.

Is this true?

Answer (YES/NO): NO